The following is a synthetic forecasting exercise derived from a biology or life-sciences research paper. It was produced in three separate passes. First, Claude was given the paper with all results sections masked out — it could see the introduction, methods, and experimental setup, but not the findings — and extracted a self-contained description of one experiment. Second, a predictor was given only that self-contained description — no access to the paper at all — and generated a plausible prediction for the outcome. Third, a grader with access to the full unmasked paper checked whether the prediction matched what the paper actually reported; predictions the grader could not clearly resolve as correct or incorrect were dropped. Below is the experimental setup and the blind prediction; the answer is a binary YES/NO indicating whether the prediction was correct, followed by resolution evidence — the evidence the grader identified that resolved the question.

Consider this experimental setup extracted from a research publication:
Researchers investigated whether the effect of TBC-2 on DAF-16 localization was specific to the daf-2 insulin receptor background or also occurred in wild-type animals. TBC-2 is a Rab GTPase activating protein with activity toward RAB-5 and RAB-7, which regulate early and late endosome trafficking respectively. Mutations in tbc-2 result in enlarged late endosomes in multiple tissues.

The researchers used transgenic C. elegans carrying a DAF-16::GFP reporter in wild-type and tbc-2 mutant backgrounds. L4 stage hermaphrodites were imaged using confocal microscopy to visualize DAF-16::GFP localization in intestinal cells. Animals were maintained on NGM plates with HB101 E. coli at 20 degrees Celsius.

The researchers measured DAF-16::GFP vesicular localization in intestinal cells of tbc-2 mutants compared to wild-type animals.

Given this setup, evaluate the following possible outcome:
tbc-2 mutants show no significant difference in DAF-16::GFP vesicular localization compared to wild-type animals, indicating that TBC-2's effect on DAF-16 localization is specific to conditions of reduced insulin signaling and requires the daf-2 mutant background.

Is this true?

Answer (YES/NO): NO